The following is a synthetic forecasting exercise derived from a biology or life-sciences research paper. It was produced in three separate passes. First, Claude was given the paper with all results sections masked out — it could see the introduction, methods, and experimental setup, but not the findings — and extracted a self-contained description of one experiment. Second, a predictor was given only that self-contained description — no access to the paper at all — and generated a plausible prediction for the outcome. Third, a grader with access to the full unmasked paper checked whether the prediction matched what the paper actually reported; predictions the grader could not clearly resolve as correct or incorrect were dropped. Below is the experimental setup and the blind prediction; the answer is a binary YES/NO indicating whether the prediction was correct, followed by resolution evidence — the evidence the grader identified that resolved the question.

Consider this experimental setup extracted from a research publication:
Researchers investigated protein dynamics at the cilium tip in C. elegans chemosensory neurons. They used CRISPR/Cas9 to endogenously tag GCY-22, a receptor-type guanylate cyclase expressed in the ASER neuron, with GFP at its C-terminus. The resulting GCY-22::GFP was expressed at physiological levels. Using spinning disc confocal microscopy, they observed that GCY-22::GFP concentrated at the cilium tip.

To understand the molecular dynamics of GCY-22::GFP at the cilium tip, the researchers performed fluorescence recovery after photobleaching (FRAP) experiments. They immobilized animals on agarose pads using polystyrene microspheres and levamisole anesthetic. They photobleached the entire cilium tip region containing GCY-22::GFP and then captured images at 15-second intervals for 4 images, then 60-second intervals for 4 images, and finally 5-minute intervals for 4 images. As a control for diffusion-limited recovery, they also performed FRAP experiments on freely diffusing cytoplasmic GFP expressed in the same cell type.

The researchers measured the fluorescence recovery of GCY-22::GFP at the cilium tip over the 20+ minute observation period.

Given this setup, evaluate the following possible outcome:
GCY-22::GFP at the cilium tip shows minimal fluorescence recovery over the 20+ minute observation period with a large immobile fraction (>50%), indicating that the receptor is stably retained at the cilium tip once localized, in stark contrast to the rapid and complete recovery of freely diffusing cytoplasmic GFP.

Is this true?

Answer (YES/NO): YES